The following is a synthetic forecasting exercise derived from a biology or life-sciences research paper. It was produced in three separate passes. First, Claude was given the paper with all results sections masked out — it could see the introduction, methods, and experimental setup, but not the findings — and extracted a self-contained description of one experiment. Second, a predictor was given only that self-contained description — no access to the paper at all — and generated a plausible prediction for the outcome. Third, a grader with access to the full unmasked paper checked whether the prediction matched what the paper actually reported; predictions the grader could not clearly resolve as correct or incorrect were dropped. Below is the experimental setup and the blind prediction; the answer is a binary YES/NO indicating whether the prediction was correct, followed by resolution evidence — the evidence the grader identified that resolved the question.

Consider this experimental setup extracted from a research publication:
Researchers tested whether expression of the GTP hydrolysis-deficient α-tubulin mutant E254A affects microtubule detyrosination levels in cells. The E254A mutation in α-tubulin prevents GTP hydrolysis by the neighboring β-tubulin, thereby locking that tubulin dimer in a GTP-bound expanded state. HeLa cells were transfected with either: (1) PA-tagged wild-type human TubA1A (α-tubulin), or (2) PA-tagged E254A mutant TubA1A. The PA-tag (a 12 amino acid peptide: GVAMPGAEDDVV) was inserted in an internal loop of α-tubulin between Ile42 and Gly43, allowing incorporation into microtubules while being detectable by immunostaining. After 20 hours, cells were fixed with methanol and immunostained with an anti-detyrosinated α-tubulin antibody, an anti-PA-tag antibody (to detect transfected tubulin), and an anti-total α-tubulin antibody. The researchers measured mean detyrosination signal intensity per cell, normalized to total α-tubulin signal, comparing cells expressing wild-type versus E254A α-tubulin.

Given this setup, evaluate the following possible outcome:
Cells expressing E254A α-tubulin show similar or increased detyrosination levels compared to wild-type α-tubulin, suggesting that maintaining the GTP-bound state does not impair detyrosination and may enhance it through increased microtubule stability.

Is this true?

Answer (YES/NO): YES